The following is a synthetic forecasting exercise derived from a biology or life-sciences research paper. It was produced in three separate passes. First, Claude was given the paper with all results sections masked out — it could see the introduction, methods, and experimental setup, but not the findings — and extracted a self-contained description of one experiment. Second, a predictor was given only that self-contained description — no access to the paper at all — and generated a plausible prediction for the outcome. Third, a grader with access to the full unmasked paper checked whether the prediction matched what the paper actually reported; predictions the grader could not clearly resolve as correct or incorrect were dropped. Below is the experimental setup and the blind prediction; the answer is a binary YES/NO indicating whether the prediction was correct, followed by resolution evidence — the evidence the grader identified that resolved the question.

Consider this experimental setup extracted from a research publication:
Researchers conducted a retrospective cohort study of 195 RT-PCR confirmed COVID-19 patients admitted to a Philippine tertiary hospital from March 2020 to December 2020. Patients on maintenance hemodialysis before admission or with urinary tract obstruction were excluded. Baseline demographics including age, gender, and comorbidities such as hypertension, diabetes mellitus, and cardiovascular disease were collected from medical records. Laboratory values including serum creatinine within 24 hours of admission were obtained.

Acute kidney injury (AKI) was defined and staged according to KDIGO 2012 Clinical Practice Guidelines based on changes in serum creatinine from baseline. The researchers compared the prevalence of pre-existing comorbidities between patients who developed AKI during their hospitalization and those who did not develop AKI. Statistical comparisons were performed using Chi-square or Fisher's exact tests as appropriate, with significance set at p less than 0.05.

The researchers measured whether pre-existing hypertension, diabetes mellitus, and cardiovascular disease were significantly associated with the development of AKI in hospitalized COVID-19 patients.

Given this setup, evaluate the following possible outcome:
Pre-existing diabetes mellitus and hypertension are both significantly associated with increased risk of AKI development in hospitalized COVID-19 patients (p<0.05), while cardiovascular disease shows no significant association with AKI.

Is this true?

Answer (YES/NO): NO